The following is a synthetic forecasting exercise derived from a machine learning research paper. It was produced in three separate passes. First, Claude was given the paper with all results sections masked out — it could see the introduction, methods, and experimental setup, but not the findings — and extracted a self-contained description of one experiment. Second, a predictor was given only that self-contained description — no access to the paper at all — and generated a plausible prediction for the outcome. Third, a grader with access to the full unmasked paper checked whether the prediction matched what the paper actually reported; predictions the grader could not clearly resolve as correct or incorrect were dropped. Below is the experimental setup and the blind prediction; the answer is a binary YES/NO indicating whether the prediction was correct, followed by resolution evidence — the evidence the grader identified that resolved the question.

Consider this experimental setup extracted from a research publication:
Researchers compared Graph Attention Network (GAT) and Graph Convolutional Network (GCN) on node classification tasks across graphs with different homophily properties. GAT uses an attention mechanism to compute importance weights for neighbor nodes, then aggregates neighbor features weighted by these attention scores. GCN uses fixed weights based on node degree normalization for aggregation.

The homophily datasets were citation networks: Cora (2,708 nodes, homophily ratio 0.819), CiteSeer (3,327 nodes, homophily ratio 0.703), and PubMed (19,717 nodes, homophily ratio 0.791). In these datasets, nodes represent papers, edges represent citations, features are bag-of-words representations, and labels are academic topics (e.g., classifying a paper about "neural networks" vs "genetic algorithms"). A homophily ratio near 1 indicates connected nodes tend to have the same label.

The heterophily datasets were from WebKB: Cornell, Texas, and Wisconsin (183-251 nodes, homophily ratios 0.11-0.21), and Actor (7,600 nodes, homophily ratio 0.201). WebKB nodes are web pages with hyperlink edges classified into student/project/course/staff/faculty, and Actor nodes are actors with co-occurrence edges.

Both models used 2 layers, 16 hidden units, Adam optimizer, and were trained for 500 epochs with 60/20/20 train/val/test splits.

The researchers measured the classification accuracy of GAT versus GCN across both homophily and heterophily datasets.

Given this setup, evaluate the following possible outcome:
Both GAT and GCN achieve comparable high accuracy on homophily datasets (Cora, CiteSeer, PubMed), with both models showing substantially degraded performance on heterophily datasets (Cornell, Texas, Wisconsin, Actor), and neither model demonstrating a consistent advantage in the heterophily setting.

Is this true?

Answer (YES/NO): YES